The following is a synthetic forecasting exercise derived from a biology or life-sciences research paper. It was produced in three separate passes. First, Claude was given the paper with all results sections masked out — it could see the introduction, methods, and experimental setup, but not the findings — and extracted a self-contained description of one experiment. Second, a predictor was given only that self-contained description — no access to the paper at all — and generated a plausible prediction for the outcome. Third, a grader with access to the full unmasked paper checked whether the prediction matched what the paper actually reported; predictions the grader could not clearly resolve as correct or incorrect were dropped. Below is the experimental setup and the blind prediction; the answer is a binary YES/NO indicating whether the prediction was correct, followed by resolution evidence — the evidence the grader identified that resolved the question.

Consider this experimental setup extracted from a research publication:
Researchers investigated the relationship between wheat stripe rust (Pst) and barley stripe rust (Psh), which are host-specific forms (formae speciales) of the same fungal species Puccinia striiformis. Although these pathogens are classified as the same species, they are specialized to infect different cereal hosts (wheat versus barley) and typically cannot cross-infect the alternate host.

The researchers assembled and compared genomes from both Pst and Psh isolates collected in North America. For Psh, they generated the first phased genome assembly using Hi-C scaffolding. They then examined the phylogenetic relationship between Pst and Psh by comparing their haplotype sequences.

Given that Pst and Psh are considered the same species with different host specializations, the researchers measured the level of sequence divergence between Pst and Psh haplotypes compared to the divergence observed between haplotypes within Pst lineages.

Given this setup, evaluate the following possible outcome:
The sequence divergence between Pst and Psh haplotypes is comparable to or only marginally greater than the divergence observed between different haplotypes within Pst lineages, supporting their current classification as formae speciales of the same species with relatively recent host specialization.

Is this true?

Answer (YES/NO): NO